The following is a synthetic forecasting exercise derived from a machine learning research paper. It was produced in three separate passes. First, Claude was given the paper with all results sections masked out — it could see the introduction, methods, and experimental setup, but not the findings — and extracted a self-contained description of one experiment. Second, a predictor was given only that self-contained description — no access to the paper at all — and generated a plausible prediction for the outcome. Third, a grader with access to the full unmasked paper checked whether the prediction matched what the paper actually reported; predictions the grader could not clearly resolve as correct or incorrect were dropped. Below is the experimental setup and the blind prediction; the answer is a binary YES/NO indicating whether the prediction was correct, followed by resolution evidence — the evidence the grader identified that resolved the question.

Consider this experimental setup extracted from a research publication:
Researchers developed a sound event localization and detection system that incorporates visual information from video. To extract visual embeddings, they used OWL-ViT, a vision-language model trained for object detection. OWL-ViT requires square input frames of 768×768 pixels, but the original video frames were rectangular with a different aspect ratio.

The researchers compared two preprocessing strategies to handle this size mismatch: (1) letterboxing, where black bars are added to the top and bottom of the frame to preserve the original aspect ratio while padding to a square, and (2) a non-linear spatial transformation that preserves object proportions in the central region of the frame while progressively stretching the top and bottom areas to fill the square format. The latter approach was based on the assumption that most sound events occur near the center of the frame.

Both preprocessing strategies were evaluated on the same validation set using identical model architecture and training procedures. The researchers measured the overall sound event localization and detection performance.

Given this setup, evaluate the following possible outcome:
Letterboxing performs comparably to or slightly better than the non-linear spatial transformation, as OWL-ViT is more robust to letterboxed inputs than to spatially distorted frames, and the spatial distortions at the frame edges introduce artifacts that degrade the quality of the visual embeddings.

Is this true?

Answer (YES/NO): NO